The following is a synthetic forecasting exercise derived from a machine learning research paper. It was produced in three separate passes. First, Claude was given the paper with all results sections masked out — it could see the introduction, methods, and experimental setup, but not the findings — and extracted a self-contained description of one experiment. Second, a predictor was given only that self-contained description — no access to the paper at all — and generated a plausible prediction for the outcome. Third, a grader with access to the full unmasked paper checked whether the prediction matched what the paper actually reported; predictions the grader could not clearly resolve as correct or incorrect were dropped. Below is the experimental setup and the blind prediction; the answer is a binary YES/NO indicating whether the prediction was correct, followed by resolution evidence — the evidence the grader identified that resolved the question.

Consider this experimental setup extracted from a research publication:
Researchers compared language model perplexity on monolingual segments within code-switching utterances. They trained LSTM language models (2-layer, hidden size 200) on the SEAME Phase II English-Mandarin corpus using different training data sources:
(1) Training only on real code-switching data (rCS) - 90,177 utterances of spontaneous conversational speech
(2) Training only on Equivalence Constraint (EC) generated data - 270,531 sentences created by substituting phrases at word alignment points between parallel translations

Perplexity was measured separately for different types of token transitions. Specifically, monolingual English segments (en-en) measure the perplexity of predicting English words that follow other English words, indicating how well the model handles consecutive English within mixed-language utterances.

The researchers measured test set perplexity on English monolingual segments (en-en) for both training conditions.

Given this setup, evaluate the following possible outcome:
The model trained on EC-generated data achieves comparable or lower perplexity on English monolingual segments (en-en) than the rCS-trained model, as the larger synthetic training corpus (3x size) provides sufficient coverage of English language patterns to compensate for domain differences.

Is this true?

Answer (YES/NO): YES